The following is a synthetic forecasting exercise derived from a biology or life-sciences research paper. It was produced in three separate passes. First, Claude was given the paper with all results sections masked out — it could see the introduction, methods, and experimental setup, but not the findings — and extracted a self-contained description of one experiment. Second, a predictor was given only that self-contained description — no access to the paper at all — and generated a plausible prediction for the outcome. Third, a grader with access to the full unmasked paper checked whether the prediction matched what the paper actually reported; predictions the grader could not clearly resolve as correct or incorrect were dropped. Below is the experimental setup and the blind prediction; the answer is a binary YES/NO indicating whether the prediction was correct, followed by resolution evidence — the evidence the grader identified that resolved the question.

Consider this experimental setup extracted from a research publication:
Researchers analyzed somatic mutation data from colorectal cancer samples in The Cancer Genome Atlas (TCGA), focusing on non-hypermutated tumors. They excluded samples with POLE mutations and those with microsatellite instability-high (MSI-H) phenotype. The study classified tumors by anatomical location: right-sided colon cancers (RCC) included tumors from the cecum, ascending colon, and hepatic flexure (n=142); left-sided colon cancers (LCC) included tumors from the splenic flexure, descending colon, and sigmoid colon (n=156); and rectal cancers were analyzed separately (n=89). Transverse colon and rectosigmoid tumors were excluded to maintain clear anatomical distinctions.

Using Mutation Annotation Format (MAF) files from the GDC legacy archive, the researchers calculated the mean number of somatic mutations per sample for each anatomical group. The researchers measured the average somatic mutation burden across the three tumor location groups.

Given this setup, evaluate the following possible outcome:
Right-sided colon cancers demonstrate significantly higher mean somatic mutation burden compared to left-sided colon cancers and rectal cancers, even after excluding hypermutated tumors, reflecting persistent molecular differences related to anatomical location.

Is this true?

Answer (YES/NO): YES